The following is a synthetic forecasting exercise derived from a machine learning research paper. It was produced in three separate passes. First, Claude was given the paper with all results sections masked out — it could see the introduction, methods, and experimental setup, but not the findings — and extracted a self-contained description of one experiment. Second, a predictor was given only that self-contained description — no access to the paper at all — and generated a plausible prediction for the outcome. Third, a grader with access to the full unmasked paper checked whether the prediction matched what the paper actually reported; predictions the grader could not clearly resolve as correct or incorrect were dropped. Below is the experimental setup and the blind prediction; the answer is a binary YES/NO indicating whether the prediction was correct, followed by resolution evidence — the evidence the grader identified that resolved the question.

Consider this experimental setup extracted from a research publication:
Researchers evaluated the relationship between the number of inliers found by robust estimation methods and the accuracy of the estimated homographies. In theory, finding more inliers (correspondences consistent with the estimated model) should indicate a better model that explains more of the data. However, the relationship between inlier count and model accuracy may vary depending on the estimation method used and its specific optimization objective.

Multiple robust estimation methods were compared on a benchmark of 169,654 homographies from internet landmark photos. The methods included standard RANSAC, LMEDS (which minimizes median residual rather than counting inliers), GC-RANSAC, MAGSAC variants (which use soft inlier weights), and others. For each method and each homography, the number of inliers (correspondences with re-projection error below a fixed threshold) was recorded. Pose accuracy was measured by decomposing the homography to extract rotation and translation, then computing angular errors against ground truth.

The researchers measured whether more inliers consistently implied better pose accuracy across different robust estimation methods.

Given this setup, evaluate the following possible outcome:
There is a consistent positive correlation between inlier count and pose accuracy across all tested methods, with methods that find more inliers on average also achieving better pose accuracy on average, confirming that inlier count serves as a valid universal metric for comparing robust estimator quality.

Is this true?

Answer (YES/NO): NO